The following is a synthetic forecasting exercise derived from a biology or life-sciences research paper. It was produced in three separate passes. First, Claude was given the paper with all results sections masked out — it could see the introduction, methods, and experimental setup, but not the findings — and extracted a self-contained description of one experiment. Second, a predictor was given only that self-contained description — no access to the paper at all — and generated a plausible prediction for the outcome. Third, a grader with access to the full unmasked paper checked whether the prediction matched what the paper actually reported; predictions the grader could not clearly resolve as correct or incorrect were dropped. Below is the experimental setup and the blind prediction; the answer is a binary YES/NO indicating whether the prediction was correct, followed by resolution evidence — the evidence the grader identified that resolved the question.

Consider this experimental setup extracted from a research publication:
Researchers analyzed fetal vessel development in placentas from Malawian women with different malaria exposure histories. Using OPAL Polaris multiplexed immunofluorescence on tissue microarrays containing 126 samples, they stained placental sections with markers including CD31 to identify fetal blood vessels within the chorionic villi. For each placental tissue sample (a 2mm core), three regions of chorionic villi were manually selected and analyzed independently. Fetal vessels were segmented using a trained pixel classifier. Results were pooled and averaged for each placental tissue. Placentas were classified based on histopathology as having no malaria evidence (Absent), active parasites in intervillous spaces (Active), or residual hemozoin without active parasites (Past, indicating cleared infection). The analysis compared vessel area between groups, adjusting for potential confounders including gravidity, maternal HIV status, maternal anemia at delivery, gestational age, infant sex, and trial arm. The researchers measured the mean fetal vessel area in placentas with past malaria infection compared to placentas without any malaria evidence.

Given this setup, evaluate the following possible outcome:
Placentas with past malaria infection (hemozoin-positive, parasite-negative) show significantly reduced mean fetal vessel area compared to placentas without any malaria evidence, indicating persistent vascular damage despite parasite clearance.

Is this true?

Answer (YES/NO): YES